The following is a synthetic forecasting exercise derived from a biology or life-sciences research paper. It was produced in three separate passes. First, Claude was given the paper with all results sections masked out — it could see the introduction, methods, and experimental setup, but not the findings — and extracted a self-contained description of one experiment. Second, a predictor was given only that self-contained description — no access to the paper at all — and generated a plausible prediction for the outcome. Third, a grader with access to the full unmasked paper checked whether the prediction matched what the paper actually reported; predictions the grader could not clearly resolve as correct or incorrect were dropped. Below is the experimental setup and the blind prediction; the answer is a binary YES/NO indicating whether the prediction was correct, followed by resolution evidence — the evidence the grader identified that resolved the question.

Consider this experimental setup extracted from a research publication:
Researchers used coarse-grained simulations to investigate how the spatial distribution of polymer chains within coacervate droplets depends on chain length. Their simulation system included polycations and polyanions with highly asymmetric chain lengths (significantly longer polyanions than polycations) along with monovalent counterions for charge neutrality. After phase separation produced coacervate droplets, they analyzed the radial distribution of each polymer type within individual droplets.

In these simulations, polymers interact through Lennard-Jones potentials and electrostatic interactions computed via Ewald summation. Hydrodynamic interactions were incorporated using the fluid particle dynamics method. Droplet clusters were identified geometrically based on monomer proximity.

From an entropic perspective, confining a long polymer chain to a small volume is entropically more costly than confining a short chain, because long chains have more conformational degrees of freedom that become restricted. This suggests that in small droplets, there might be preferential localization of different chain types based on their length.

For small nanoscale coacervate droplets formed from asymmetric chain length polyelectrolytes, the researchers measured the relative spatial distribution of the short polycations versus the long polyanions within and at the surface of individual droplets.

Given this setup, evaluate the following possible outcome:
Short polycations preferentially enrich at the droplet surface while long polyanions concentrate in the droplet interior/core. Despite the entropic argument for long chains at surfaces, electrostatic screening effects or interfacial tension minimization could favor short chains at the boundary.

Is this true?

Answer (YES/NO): NO